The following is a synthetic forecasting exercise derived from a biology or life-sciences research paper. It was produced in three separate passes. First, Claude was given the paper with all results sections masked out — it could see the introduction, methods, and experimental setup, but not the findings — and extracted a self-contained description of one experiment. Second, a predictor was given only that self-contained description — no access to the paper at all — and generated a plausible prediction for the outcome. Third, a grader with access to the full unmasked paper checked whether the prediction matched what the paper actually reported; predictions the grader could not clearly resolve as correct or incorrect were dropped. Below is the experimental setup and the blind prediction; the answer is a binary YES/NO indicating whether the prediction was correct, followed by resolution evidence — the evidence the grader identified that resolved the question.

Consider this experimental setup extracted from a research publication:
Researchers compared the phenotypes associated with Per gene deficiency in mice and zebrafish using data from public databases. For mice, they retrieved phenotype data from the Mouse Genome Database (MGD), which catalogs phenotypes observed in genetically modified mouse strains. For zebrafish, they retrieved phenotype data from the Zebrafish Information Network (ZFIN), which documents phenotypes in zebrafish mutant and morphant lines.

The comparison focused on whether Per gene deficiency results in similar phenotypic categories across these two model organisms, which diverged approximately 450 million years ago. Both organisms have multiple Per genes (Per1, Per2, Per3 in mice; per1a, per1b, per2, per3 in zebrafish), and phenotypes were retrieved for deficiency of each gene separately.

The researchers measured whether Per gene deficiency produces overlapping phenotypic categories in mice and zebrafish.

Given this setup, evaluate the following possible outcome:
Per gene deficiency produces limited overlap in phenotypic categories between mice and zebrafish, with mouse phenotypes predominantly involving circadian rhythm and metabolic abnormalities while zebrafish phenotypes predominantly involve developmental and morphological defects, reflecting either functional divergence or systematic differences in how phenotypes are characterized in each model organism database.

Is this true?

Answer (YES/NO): NO